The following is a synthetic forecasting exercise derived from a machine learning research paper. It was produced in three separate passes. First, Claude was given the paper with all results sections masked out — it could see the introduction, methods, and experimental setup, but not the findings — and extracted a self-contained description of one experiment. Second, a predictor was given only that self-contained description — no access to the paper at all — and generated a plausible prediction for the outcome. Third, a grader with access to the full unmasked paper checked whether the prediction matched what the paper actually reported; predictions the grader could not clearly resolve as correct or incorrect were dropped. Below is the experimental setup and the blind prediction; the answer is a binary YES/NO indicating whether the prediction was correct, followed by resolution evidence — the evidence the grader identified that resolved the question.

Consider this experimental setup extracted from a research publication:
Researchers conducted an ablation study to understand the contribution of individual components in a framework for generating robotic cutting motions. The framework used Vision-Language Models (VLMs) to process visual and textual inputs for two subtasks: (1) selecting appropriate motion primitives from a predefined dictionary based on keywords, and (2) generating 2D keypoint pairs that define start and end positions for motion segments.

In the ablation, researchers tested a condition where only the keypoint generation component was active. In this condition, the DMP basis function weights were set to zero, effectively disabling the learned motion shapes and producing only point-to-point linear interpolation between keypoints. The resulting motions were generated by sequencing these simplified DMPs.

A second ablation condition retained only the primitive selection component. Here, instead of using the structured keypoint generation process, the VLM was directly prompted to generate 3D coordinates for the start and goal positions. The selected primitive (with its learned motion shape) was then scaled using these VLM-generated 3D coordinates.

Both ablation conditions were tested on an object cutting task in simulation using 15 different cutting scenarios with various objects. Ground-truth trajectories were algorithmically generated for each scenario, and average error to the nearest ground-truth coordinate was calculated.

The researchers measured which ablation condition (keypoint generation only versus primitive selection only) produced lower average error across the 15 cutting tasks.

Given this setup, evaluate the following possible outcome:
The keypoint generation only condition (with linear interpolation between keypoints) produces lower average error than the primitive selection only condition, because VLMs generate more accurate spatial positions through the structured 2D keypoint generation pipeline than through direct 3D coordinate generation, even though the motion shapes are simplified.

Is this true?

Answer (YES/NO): YES